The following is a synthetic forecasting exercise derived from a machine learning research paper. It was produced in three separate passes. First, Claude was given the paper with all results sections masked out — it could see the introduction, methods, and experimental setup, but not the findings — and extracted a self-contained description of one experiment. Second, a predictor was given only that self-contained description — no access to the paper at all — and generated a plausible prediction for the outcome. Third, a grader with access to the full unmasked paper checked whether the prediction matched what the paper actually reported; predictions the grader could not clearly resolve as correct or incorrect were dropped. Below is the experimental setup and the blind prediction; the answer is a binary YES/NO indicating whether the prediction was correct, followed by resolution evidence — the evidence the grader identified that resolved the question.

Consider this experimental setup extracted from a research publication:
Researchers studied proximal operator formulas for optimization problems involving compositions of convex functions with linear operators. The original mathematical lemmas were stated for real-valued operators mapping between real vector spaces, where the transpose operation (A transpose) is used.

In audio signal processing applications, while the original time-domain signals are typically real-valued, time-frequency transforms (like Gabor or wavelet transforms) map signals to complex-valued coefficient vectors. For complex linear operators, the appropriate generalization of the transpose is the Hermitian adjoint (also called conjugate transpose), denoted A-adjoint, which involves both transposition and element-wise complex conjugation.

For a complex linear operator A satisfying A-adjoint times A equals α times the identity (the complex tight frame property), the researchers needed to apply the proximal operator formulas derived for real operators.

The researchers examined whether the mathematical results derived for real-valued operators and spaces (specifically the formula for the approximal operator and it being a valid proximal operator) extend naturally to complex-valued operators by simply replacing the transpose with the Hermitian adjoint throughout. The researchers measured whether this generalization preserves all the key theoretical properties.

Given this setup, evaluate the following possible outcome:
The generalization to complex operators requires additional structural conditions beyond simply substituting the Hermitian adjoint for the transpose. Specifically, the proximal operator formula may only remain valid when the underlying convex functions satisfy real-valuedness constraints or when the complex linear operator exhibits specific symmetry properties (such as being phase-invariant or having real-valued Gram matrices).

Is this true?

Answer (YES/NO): NO